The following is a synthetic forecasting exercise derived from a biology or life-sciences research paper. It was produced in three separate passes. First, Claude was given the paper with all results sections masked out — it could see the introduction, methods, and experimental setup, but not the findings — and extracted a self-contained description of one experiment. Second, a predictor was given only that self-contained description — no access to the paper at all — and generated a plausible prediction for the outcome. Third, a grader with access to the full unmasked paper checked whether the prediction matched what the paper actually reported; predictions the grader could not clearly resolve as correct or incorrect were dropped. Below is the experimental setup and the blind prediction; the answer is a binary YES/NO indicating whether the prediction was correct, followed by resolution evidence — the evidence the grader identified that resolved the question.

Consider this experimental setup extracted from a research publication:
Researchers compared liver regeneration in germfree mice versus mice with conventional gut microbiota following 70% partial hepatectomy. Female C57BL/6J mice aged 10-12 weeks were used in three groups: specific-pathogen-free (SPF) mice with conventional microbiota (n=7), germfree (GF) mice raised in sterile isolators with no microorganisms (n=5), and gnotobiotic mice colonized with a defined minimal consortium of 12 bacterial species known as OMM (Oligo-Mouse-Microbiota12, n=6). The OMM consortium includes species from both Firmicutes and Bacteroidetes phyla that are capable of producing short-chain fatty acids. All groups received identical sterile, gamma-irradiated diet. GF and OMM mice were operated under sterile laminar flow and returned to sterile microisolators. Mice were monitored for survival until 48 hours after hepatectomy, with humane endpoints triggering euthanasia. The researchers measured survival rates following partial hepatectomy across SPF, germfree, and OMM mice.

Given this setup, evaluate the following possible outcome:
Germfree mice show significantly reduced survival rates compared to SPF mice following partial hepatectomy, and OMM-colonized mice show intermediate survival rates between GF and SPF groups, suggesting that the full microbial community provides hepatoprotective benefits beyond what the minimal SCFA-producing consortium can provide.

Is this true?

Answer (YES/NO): NO